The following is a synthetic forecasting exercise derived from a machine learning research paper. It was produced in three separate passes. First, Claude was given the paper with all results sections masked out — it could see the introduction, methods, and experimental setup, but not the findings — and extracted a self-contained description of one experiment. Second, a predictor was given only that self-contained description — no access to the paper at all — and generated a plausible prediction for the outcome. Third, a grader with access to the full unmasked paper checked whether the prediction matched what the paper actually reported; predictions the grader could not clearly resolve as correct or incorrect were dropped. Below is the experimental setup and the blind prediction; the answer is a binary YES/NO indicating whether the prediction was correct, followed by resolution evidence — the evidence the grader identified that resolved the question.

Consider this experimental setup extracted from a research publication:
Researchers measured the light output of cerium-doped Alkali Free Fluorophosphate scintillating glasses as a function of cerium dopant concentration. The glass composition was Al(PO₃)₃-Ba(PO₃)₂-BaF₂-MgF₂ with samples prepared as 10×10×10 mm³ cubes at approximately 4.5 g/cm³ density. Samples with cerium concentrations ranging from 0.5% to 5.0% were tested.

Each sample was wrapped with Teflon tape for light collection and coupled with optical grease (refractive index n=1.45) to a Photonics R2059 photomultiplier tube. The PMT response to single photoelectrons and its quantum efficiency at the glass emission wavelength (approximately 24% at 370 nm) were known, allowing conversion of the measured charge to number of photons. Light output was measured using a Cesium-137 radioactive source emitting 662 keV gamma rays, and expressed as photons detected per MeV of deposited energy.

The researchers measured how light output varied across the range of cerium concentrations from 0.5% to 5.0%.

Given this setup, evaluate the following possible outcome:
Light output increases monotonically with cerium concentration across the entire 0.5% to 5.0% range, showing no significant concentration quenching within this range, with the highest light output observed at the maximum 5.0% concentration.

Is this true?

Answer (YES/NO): YES